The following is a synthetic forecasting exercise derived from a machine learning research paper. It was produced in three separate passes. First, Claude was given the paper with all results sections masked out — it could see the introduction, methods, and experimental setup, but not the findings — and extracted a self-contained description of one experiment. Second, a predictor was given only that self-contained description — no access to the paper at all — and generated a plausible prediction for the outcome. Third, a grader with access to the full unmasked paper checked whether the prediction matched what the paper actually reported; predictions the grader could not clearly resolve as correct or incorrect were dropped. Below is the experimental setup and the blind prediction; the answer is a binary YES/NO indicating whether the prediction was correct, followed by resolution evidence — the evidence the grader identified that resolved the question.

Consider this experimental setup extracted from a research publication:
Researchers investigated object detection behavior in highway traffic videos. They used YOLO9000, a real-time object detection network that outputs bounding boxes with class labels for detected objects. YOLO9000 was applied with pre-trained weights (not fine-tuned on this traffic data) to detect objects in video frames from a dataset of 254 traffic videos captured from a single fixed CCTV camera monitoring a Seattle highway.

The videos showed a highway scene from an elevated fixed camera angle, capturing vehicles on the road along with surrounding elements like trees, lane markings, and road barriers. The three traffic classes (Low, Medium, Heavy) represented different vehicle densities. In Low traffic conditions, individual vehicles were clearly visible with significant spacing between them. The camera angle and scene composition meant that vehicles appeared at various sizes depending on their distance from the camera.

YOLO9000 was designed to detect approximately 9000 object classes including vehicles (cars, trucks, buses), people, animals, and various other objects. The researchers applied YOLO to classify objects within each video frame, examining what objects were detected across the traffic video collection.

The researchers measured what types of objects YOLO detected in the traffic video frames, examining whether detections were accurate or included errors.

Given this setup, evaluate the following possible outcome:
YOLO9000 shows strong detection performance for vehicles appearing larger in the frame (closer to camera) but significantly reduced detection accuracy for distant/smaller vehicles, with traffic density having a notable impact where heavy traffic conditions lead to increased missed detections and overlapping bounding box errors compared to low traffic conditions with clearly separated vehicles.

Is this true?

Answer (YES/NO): NO